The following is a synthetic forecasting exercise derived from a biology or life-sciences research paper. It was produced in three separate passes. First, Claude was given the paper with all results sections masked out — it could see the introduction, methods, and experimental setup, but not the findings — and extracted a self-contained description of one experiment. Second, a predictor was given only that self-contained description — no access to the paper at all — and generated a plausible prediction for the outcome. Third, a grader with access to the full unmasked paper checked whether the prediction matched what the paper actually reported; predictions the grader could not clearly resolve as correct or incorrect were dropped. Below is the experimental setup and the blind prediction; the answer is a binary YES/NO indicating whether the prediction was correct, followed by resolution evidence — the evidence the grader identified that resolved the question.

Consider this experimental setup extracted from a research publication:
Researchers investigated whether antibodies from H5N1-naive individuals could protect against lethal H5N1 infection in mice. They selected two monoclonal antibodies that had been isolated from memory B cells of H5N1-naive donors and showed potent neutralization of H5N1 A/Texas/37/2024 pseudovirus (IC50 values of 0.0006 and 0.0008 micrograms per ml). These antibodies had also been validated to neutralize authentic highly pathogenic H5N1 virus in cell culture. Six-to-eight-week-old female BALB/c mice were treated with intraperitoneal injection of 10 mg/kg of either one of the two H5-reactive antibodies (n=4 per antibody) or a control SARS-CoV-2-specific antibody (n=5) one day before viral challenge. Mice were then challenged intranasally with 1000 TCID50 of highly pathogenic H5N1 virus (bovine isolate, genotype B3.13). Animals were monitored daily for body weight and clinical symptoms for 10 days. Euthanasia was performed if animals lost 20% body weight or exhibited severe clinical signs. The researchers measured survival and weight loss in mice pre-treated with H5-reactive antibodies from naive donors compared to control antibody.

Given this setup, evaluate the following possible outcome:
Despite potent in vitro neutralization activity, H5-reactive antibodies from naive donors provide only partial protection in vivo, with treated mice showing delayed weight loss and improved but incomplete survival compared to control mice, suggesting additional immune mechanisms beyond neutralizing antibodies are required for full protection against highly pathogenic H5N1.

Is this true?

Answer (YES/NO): NO